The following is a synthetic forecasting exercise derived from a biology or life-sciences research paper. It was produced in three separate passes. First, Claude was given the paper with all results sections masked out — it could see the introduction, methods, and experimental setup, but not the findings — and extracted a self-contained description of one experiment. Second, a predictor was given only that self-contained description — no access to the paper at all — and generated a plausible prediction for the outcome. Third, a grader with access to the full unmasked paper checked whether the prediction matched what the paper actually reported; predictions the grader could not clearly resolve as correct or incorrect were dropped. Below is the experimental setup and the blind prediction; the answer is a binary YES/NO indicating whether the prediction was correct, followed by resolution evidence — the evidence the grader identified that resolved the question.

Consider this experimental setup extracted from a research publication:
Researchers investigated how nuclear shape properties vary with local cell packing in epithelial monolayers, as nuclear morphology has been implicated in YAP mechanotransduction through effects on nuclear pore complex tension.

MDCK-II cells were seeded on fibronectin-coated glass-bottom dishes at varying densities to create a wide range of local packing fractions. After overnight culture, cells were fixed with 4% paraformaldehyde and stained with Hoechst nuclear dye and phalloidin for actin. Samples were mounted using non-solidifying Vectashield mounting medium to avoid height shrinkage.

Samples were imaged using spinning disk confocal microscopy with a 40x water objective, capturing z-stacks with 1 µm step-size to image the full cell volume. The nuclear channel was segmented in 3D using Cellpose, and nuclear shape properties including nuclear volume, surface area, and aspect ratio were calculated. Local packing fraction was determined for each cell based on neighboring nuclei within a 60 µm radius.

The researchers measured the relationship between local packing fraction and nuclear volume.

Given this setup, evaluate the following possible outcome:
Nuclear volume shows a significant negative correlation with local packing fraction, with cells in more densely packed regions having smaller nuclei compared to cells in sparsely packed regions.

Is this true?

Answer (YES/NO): YES